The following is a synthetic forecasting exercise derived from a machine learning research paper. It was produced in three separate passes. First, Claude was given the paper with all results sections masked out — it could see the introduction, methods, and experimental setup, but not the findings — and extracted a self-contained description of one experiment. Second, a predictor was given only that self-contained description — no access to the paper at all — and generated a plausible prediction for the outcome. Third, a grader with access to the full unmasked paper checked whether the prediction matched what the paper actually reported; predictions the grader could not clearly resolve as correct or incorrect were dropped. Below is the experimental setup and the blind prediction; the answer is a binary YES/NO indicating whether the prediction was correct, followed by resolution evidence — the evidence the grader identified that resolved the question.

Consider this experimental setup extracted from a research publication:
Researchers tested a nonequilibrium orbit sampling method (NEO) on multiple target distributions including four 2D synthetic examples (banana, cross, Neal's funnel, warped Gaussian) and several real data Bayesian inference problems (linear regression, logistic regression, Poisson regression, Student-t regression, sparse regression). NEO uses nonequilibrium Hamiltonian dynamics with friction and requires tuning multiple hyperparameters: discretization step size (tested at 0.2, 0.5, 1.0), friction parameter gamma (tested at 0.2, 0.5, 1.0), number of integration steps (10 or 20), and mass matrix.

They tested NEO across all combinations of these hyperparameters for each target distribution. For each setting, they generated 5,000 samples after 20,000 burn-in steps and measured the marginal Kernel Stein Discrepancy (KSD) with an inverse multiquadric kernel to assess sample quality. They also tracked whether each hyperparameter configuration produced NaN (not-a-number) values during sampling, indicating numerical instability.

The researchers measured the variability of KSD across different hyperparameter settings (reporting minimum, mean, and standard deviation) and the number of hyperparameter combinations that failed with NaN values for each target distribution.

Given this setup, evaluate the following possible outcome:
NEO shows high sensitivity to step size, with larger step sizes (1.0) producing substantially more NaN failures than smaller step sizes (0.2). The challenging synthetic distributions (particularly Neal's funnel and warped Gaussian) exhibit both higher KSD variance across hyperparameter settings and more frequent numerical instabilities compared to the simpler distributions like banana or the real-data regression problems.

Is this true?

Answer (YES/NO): NO